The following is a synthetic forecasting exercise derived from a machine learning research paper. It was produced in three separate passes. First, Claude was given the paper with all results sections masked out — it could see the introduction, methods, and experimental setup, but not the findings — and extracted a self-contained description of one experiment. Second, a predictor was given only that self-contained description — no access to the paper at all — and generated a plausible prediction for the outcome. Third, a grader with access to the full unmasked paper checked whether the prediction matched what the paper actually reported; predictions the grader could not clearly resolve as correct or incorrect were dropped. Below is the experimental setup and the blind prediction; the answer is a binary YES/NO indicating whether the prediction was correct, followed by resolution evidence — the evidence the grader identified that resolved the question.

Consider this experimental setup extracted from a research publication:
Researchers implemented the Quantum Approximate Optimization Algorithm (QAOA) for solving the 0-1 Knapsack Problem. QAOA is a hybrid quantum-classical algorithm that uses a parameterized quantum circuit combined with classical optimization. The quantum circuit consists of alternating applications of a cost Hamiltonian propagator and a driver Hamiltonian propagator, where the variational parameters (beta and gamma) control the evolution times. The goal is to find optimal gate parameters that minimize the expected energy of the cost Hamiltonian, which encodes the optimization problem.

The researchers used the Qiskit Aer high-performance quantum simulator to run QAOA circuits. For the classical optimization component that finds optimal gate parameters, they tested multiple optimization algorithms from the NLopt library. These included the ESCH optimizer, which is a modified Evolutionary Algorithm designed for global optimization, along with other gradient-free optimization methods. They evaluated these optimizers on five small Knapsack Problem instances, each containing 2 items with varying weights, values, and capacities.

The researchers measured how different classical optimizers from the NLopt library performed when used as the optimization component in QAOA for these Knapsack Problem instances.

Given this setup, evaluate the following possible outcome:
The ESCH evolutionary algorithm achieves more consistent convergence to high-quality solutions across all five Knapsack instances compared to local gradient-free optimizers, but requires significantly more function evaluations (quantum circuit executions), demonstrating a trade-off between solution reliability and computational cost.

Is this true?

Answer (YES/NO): NO